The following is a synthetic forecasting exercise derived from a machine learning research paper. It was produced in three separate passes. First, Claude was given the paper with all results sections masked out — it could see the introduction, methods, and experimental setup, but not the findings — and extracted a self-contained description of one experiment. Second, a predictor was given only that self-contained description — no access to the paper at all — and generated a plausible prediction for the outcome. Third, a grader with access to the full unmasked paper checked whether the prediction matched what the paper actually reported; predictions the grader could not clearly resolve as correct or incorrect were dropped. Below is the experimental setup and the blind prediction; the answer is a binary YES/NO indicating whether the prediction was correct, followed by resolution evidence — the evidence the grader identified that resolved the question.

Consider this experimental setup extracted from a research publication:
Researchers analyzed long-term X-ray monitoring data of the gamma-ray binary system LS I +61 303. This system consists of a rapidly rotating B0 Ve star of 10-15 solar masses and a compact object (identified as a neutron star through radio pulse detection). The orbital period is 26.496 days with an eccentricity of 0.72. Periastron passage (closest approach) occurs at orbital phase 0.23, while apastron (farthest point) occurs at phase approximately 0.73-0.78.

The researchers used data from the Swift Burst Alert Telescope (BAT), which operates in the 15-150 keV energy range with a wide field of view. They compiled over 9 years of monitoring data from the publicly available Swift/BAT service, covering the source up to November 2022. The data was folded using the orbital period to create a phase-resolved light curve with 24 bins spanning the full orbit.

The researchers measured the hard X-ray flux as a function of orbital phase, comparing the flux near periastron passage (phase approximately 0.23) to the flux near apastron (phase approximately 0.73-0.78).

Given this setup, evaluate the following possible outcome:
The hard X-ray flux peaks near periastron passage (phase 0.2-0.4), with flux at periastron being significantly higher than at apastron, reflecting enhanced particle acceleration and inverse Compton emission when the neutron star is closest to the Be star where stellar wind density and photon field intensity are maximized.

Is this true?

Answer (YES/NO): NO